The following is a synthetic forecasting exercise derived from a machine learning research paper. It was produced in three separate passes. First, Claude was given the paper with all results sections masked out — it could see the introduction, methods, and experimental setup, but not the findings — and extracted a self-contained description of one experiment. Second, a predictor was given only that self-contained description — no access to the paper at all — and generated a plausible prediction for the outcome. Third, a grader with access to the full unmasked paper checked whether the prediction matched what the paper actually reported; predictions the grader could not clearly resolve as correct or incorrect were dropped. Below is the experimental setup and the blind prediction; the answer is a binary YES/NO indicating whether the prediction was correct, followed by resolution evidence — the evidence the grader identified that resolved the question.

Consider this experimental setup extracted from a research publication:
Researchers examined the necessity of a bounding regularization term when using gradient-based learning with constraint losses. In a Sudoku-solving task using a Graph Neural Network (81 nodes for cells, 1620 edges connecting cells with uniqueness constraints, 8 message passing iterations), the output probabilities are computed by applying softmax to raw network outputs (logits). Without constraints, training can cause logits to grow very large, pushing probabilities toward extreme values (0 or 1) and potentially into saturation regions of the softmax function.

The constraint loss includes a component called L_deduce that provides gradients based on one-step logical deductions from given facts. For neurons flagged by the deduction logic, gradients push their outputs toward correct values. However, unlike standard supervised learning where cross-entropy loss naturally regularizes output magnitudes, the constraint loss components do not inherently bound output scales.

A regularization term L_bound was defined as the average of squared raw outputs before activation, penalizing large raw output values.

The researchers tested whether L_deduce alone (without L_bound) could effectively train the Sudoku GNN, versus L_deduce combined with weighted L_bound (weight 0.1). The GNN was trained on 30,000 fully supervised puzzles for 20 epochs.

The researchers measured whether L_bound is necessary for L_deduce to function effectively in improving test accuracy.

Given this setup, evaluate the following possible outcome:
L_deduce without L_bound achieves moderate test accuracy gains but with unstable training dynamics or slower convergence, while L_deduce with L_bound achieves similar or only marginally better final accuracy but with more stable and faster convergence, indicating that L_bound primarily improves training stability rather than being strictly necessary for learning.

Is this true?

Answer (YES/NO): NO